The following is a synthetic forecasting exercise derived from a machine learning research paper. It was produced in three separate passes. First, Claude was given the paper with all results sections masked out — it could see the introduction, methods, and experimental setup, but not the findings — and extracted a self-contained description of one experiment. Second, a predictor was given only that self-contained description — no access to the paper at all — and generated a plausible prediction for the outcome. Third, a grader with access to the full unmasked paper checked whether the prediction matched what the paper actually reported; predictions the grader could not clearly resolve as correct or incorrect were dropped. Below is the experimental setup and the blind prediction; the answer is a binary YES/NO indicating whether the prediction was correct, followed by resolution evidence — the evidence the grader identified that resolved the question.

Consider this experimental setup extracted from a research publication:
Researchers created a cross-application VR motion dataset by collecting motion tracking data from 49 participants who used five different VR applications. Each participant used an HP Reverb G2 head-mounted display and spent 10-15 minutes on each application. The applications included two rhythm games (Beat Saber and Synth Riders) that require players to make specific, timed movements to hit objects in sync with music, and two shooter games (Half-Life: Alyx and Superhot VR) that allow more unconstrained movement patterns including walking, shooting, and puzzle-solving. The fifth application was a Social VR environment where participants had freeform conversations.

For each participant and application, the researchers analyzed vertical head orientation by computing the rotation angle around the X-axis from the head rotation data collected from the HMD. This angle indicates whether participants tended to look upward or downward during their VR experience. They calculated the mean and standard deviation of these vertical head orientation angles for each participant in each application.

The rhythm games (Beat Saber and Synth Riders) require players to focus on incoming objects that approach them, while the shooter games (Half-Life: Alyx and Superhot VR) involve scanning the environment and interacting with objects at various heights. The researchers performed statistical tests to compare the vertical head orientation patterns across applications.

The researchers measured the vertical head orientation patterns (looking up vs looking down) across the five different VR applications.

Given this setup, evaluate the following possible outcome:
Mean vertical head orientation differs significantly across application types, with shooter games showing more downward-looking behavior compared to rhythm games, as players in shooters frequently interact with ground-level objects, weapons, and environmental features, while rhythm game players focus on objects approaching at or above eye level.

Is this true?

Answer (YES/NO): NO